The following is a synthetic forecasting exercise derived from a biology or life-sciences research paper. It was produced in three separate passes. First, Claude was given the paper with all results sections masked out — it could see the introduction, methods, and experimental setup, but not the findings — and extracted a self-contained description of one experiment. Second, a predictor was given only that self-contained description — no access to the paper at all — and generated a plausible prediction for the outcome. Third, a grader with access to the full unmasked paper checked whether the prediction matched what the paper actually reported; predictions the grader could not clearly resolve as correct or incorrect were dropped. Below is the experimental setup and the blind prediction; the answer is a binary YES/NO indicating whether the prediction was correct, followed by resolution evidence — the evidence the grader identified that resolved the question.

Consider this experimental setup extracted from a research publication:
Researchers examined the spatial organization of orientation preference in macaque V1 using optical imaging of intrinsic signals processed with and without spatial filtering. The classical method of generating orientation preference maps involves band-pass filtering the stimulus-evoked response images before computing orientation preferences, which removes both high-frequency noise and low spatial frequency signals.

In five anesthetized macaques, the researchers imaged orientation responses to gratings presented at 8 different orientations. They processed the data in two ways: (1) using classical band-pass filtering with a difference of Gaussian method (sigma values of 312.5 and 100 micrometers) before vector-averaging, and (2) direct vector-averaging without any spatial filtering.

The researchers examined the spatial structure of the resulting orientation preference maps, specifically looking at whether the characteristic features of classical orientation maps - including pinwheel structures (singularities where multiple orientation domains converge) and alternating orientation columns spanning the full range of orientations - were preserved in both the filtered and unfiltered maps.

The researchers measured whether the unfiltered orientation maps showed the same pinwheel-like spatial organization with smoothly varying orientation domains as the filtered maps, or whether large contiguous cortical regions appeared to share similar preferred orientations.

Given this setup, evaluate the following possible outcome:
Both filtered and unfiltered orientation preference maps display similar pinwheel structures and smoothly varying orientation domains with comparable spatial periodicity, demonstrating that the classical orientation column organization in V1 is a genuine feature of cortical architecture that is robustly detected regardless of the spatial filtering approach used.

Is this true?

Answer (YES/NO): NO